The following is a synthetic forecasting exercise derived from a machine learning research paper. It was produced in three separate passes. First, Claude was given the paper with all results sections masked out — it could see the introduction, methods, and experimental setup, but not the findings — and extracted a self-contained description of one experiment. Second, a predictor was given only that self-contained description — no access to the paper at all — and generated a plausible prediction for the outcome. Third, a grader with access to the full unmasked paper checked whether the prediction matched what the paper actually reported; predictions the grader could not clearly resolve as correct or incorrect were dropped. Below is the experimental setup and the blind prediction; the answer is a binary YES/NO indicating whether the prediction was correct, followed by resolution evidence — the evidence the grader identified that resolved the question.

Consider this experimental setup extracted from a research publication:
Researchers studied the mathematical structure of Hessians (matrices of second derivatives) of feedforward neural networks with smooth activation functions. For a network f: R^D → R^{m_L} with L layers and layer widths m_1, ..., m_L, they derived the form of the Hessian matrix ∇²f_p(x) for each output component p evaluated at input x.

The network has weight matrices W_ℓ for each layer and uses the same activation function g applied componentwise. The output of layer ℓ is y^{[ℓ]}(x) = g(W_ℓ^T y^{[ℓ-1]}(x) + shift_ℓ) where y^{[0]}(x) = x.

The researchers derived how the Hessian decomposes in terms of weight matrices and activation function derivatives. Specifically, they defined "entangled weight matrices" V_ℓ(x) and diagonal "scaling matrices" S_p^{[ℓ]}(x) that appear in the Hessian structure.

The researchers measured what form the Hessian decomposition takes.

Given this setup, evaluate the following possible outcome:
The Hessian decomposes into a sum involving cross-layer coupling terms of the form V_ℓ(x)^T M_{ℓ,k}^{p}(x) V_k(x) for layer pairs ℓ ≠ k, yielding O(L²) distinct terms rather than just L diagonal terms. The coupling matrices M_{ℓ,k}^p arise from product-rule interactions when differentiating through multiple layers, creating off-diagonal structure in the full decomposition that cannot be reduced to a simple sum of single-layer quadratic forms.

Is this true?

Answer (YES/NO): NO